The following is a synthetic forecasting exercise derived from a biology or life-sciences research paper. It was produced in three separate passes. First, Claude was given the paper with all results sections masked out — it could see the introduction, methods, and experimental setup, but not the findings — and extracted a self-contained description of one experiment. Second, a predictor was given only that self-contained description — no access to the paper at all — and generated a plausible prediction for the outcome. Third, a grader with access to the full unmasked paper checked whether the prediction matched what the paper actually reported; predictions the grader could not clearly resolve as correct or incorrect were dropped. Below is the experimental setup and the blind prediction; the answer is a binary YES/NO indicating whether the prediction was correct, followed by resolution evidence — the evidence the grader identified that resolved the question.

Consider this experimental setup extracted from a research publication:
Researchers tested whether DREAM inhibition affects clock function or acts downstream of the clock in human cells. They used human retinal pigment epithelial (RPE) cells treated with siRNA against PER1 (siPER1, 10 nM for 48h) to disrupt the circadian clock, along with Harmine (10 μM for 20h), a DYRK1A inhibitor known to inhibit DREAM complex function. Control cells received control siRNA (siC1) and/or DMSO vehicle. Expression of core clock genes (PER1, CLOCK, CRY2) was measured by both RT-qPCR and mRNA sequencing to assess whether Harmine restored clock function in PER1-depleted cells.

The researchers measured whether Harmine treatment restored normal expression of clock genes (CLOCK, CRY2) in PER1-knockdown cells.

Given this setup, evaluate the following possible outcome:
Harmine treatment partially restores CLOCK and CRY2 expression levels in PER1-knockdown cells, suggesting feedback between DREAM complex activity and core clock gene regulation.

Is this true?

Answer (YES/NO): NO